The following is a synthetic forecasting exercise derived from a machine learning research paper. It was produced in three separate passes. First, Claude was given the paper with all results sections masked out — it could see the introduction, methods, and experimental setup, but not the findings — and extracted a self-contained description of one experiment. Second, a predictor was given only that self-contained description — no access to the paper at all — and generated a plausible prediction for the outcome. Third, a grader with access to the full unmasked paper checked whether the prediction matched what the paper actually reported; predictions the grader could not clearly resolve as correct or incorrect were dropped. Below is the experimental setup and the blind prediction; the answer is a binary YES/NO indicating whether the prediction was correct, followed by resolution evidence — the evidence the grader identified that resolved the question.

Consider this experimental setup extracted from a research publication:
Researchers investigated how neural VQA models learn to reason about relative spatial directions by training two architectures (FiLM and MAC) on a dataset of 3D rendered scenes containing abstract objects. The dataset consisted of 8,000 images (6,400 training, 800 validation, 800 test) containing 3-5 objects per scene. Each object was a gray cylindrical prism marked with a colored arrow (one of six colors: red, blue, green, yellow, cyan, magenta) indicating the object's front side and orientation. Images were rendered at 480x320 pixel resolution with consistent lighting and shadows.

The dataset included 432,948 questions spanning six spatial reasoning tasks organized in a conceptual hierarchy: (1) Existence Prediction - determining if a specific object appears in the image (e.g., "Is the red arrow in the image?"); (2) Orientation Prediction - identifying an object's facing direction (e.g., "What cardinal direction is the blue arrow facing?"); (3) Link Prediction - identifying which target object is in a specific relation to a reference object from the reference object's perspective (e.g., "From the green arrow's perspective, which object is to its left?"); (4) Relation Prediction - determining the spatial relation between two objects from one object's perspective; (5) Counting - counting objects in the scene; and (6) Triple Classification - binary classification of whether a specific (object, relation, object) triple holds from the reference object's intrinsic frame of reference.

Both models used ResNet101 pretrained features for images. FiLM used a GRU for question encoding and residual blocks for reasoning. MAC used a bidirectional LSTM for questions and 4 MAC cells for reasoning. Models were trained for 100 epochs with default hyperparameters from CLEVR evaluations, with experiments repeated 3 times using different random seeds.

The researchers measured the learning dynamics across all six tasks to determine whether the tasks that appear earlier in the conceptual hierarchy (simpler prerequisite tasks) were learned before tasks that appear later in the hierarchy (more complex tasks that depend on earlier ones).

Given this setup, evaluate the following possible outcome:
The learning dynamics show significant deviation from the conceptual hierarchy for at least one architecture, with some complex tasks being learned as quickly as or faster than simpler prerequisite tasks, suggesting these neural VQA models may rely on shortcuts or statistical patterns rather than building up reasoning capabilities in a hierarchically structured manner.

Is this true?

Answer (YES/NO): NO